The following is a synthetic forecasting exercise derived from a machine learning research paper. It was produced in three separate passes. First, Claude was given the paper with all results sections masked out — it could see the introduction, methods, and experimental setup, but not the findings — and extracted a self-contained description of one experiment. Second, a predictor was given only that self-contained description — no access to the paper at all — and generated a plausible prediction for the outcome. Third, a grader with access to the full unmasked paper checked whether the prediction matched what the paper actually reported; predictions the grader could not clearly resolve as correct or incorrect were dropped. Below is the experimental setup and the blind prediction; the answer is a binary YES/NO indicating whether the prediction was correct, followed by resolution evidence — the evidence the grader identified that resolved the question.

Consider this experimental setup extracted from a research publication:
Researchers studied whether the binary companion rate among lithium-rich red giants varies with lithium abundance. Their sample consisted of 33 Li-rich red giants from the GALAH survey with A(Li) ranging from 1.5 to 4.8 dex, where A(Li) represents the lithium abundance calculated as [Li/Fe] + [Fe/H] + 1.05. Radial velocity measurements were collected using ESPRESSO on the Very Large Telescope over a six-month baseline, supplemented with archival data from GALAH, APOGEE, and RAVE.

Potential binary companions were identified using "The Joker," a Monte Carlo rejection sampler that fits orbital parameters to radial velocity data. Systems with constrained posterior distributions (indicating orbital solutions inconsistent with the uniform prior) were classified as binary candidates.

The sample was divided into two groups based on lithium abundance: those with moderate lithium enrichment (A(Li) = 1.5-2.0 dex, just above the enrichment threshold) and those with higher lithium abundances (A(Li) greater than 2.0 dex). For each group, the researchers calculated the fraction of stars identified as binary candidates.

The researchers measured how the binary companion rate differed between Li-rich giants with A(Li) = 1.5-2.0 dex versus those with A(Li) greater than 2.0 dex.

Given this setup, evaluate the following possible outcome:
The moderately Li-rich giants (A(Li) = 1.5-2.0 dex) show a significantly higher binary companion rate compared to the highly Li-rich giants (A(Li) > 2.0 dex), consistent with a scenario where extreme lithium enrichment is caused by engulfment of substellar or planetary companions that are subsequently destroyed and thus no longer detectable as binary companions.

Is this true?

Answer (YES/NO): NO